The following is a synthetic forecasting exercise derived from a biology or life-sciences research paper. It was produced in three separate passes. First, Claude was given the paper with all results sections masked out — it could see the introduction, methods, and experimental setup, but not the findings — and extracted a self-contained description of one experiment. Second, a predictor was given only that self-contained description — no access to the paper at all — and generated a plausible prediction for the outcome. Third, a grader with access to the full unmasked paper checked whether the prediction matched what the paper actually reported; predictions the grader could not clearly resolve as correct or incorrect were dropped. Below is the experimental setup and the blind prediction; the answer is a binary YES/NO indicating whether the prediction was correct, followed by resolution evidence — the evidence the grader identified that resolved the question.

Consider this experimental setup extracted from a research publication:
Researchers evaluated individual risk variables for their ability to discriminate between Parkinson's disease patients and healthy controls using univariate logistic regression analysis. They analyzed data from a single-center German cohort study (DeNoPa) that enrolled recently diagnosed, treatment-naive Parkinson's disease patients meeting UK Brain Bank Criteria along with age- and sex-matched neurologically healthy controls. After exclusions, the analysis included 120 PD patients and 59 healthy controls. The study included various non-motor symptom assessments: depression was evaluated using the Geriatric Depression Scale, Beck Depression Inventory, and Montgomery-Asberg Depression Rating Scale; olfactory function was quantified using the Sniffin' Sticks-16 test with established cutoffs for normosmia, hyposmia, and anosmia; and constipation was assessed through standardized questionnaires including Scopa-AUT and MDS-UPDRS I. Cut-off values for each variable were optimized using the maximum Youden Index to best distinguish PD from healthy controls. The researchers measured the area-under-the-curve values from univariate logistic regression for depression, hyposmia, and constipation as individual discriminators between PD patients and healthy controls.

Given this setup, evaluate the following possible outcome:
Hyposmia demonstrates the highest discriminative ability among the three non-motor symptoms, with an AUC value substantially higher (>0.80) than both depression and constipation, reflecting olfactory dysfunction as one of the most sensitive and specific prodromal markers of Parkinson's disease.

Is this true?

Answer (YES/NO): NO